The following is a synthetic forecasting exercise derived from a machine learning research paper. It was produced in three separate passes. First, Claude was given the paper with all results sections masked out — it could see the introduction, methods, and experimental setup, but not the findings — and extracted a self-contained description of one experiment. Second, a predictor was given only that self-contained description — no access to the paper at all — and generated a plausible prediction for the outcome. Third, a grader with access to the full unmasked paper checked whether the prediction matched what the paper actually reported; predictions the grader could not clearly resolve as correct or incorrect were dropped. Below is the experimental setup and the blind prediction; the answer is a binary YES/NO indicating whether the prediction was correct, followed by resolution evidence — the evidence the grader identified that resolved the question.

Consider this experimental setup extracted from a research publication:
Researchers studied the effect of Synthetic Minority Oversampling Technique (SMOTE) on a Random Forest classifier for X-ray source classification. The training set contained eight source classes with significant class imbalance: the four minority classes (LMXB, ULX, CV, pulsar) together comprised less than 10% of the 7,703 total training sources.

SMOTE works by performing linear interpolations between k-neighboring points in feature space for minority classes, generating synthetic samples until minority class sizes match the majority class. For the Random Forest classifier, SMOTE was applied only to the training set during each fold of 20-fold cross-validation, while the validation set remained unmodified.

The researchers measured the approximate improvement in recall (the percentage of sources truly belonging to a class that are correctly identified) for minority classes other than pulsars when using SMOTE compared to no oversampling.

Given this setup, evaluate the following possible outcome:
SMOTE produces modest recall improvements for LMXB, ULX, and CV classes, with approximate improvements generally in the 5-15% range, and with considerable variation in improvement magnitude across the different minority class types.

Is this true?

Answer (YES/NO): NO